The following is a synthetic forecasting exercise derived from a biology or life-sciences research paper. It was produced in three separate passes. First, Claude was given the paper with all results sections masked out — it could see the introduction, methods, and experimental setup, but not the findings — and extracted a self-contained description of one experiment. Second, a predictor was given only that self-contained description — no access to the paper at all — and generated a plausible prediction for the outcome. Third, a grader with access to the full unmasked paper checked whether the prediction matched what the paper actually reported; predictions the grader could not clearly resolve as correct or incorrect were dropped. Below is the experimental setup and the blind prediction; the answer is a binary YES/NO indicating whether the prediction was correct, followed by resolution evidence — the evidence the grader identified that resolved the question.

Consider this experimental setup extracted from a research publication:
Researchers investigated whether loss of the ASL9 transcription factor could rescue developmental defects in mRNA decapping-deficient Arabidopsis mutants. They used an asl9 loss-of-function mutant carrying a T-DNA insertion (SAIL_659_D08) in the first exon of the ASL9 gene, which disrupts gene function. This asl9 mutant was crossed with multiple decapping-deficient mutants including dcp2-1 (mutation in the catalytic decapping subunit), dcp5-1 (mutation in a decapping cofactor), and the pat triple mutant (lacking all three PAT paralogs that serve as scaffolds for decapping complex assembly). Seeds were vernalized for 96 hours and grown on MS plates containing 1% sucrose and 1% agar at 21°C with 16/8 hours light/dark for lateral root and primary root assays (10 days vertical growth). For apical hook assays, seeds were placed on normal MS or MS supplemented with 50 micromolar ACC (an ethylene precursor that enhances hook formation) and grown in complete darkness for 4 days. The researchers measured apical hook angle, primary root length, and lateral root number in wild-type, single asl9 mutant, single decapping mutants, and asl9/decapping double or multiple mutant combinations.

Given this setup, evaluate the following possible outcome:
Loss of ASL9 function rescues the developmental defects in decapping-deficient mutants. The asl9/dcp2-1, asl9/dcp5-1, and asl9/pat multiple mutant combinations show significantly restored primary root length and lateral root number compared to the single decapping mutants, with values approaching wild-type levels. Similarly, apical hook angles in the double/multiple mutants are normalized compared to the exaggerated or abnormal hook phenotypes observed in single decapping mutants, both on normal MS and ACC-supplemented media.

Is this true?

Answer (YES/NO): NO